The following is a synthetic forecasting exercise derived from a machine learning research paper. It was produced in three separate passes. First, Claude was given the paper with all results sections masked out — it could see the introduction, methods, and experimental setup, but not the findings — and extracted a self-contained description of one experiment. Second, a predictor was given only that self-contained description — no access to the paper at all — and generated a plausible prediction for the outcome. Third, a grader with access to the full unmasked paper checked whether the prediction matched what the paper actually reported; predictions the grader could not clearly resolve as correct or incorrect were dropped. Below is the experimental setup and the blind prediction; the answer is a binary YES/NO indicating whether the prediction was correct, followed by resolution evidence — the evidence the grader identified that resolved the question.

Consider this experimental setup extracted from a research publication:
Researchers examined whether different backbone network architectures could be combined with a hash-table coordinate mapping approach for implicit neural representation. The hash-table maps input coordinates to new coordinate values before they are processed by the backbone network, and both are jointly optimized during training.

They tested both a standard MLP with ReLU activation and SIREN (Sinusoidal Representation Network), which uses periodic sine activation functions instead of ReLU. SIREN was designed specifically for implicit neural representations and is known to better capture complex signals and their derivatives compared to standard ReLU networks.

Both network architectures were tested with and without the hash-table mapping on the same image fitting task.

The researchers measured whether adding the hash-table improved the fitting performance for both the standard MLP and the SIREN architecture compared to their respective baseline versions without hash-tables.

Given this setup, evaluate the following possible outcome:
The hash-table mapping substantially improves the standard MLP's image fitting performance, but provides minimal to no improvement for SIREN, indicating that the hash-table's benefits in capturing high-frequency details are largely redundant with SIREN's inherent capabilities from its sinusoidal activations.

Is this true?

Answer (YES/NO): NO